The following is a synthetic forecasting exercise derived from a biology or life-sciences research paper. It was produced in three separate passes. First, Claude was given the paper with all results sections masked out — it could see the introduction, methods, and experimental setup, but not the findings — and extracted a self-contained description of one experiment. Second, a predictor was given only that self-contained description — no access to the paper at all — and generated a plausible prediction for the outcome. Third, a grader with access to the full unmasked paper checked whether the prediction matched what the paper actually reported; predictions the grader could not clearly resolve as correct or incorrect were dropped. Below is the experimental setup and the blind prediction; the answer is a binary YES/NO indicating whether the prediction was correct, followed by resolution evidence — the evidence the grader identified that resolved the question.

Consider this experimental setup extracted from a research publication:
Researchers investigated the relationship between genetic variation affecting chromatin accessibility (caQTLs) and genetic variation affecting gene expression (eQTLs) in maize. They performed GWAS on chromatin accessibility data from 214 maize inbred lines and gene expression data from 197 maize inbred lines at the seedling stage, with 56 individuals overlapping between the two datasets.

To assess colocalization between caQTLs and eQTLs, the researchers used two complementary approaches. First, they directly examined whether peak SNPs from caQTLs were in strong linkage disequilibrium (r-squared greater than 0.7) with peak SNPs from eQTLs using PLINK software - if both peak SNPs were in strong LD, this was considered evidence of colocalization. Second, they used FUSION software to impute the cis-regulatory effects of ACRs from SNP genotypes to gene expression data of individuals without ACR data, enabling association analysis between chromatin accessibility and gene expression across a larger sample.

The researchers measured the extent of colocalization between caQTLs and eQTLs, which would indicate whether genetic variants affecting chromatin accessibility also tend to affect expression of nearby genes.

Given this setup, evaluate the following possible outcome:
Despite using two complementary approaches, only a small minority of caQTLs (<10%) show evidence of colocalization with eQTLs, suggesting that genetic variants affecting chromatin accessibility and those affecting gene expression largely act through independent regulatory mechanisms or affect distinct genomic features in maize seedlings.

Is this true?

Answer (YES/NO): NO